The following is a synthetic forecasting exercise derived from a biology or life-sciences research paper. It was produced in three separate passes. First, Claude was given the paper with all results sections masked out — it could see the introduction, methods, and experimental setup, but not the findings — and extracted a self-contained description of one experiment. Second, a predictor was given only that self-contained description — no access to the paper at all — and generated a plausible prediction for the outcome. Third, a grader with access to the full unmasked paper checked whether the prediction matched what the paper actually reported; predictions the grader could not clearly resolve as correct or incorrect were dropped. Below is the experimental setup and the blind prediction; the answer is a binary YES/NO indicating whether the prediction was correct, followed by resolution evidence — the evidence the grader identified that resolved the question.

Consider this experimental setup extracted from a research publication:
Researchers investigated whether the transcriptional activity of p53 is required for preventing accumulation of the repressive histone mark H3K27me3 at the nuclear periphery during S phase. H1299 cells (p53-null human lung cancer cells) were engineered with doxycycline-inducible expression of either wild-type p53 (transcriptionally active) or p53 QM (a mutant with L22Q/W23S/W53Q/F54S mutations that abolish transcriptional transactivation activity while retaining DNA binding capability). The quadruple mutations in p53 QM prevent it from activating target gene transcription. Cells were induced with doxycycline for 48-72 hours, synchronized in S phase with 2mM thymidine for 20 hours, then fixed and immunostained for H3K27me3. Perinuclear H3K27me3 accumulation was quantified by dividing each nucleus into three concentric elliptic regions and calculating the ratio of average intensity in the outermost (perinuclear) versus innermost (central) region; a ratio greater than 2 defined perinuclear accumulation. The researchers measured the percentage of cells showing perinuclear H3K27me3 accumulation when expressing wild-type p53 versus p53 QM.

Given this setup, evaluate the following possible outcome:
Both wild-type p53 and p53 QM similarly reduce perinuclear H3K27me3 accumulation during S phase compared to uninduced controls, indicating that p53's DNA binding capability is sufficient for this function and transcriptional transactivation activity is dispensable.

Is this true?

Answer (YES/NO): NO